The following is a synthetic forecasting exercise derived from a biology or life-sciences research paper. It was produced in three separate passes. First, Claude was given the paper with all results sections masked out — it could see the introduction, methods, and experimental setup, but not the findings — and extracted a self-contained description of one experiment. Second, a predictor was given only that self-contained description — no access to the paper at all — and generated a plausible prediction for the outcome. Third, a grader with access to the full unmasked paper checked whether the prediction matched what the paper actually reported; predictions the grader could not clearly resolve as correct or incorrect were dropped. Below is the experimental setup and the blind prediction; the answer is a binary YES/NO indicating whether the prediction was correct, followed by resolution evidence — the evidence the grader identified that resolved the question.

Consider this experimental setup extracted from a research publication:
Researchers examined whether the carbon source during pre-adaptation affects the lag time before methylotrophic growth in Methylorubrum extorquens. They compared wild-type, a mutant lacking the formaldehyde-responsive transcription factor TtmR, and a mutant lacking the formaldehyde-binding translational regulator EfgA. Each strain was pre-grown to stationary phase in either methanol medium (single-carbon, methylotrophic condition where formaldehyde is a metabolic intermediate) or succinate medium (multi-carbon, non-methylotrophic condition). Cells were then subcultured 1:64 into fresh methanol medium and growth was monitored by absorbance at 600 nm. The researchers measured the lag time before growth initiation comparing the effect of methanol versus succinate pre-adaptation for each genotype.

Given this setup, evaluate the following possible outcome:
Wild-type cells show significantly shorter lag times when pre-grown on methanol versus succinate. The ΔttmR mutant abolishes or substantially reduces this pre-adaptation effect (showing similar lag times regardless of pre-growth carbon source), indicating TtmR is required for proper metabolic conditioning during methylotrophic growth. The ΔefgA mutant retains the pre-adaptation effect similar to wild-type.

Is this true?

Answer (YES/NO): NO